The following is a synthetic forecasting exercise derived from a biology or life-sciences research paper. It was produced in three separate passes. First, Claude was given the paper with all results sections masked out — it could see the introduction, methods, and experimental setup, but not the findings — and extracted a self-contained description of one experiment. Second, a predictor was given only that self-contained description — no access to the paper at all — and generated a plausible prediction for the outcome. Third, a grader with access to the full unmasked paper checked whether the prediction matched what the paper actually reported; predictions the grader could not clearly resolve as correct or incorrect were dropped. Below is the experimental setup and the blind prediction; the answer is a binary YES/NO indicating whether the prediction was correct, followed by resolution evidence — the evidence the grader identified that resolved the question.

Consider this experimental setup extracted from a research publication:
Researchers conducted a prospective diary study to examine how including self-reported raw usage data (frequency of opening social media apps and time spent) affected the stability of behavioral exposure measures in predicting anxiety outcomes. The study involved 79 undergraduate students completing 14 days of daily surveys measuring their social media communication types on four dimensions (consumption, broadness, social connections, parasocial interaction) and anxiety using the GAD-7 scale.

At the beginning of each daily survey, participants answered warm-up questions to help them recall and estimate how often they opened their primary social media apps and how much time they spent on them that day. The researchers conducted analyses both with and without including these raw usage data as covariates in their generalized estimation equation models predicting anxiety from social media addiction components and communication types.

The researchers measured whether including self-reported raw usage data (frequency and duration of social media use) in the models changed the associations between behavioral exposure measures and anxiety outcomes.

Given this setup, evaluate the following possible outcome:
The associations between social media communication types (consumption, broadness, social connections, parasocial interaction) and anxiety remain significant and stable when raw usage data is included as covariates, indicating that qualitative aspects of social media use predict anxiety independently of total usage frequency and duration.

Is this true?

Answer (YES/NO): NO